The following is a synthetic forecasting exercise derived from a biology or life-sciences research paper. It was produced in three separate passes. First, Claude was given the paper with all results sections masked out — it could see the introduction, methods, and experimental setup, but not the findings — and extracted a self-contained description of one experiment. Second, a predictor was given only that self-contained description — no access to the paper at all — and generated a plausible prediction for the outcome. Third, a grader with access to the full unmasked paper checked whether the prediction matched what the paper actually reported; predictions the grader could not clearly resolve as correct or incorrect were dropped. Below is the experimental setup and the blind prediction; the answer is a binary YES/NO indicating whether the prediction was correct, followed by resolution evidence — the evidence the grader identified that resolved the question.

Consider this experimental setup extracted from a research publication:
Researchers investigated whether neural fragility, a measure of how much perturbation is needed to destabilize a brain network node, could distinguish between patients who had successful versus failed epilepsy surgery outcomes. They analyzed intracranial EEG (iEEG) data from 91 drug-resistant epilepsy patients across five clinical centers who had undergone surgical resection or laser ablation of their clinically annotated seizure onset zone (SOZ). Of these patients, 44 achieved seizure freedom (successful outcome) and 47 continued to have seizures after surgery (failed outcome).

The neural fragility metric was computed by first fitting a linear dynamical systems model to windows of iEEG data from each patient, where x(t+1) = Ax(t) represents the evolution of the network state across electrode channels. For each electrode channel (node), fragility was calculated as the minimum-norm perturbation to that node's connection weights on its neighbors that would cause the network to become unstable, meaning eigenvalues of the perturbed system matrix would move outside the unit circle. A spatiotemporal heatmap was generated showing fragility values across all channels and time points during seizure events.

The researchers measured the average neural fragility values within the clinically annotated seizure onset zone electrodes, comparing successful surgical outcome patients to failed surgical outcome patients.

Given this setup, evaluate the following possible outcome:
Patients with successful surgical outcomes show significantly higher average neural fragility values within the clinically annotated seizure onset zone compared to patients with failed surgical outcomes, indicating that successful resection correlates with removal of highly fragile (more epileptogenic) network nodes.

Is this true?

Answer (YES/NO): YES